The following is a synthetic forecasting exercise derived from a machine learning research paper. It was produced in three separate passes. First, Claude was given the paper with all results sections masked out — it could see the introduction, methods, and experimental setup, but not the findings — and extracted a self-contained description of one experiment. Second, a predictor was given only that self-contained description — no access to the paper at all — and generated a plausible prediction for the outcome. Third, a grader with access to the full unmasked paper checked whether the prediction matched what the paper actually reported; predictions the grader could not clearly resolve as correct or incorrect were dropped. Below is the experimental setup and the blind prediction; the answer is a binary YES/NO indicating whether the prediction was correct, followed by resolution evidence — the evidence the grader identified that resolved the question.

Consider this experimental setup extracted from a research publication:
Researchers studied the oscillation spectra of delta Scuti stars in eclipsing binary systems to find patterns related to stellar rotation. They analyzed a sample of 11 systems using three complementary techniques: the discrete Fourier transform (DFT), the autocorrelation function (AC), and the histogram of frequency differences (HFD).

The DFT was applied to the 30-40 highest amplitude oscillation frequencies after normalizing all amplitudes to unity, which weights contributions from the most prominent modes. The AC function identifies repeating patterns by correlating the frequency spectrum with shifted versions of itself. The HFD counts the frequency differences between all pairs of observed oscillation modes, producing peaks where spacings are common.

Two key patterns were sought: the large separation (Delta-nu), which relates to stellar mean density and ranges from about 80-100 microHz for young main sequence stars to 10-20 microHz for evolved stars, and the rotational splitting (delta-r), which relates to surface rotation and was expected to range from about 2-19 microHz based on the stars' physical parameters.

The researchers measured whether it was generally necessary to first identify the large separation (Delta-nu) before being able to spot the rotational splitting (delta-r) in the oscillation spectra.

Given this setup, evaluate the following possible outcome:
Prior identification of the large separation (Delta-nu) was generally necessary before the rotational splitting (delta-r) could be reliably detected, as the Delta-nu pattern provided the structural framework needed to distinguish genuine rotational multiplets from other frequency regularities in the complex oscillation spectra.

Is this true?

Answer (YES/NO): YES